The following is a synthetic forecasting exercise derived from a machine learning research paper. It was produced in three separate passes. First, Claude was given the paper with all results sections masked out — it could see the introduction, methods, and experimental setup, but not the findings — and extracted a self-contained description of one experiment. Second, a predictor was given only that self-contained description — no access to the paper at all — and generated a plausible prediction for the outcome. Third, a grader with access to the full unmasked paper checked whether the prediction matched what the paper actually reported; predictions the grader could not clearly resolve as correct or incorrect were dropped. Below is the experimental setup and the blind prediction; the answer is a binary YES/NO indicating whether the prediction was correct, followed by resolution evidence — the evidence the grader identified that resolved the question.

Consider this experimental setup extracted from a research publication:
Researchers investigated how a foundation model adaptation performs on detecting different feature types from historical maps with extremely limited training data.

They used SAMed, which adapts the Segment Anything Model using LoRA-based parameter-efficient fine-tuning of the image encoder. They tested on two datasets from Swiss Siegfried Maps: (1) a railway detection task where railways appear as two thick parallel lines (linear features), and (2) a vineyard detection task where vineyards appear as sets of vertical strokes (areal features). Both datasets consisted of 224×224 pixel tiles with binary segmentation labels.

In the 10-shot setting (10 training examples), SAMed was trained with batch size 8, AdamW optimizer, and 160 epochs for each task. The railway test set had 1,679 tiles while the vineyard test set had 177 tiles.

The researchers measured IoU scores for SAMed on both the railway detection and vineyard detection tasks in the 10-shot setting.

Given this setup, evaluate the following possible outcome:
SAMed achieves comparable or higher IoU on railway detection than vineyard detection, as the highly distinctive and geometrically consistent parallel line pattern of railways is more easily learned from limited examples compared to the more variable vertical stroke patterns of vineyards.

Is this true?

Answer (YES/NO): YES